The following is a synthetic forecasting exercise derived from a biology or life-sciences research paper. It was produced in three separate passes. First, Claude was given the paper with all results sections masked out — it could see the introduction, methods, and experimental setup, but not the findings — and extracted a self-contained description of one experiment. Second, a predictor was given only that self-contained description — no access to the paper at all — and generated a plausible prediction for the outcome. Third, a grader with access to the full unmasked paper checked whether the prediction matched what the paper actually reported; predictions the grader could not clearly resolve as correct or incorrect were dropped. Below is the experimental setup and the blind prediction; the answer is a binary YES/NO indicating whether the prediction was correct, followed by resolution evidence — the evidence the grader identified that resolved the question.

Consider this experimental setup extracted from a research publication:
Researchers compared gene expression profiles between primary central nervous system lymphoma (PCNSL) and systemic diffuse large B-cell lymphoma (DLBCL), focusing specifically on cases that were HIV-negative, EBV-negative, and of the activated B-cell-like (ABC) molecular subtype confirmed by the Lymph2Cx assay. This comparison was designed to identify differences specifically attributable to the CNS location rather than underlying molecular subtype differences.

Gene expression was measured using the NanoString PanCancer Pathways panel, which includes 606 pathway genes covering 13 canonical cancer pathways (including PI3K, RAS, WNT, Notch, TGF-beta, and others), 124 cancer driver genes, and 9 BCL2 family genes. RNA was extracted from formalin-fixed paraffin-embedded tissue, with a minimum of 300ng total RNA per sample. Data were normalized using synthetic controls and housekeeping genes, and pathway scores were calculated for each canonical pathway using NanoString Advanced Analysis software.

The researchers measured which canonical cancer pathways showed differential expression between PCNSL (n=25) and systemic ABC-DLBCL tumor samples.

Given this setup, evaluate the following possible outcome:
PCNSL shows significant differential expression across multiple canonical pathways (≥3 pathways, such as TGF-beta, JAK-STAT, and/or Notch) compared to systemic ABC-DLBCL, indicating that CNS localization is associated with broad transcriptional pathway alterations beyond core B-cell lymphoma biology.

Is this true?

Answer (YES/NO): YES